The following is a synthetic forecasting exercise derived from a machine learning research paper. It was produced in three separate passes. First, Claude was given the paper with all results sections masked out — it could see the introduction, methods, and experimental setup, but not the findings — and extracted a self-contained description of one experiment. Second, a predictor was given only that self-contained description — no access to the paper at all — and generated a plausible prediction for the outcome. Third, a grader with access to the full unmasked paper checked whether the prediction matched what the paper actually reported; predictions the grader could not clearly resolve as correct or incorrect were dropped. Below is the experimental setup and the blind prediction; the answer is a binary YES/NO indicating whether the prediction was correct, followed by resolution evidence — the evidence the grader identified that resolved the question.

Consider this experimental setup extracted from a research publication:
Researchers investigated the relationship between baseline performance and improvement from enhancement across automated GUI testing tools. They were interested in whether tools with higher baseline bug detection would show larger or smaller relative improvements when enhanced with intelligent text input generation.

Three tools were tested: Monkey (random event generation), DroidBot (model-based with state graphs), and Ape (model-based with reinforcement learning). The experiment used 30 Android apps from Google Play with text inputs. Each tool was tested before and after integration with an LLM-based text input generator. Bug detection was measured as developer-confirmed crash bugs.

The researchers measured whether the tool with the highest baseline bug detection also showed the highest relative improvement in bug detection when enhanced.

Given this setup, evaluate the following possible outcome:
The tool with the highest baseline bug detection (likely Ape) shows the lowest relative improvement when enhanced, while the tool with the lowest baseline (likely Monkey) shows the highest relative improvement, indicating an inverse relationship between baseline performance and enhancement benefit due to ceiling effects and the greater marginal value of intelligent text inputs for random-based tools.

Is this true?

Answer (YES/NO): NO